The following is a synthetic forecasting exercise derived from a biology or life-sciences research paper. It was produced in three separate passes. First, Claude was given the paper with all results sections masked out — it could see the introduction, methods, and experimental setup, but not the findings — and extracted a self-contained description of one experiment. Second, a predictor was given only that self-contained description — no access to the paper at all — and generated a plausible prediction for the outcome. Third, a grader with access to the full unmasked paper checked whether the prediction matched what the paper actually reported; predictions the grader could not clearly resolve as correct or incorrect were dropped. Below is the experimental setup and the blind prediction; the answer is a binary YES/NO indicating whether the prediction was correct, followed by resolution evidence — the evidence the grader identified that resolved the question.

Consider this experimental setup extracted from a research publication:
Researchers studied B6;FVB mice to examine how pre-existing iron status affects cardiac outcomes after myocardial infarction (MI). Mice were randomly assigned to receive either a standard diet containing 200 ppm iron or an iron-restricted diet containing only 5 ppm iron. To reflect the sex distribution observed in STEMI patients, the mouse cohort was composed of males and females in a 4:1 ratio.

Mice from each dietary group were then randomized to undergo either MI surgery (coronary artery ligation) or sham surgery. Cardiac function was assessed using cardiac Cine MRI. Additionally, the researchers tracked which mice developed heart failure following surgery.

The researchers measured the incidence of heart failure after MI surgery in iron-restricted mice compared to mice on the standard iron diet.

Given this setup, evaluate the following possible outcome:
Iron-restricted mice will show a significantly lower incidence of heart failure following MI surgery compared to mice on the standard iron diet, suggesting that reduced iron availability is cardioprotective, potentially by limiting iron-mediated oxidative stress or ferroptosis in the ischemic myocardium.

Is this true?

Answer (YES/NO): YES